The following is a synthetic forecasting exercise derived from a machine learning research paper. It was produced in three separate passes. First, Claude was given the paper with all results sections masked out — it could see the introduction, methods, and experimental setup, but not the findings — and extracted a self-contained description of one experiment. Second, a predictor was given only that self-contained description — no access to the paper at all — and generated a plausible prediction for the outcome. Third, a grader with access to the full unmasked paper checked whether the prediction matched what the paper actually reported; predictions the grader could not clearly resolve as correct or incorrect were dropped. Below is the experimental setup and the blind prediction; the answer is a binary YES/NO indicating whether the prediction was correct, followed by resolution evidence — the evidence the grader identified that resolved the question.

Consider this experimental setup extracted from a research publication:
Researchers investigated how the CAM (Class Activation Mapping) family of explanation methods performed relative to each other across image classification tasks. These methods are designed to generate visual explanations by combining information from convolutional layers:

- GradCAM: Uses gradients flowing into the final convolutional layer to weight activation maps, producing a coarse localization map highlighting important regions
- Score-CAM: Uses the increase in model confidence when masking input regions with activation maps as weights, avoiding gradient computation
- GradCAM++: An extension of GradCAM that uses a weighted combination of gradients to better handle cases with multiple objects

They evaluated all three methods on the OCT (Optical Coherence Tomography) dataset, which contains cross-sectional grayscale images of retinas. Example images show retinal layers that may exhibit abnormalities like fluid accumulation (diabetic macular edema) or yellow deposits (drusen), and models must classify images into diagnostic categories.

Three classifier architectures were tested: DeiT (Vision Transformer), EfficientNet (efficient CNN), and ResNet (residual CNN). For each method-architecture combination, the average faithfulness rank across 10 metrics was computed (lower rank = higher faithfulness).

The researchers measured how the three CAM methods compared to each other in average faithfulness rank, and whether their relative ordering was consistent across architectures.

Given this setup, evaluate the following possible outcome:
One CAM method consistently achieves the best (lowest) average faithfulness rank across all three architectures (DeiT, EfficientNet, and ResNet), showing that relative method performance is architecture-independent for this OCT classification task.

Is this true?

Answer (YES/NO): NO